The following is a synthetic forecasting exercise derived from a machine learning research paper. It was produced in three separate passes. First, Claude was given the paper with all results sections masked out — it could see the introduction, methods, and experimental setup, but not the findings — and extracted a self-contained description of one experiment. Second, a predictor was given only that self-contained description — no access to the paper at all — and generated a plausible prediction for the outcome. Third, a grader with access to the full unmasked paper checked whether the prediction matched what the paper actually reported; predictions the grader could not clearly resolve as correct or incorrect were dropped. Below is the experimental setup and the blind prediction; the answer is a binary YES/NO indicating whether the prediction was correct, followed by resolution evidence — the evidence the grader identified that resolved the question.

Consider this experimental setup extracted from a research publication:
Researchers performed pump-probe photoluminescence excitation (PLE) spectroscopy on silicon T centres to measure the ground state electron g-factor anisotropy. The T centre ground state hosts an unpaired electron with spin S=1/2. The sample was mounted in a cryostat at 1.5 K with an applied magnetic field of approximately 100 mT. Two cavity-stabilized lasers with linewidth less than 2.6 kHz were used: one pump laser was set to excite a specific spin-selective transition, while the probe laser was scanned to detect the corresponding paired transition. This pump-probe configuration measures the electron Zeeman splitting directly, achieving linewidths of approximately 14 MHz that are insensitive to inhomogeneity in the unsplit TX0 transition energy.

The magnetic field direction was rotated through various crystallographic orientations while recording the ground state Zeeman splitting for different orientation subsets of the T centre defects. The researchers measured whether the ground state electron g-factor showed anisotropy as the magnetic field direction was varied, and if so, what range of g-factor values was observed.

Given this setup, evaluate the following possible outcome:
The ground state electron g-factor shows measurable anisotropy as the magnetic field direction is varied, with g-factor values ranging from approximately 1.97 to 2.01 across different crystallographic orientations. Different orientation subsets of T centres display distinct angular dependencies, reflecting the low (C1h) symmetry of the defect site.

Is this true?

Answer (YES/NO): NO